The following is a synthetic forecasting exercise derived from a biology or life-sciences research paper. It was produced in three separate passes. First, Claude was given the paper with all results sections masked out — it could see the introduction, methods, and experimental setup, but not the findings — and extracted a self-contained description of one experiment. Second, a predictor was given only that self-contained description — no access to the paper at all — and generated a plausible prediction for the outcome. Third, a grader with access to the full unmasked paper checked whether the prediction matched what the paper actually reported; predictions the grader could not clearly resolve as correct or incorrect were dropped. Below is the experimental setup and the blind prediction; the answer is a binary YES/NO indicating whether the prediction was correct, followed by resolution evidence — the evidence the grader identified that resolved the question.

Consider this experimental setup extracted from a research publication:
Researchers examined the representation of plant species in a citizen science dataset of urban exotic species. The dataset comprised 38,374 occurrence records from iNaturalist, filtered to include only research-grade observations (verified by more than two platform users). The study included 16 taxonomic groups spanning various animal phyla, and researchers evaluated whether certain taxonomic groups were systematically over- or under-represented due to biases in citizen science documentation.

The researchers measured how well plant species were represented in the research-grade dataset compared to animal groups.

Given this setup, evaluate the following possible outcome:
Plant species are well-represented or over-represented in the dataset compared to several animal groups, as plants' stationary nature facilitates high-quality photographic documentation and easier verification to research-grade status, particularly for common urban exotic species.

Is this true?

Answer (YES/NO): NO